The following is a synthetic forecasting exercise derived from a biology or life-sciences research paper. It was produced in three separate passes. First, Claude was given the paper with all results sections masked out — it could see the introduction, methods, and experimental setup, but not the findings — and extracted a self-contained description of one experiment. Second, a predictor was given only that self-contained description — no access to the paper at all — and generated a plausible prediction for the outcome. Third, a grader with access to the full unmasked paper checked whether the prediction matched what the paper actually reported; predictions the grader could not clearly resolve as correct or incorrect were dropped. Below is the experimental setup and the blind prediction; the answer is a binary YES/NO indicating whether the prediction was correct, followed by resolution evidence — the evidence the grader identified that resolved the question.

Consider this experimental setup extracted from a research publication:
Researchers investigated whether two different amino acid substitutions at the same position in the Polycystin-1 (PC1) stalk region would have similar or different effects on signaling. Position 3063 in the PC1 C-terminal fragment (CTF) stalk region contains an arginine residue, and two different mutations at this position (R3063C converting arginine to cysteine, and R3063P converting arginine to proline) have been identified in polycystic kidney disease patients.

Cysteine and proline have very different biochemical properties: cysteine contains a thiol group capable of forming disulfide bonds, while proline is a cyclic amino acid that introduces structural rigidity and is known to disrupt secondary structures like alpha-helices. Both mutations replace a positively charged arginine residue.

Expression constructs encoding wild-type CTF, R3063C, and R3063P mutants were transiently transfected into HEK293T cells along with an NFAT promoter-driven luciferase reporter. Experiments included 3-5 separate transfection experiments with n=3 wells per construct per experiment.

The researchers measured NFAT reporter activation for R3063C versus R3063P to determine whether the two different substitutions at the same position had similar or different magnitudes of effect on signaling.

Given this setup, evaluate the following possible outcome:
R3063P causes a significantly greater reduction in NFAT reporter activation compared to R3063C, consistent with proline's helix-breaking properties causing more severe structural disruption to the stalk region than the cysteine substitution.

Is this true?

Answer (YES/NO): NO